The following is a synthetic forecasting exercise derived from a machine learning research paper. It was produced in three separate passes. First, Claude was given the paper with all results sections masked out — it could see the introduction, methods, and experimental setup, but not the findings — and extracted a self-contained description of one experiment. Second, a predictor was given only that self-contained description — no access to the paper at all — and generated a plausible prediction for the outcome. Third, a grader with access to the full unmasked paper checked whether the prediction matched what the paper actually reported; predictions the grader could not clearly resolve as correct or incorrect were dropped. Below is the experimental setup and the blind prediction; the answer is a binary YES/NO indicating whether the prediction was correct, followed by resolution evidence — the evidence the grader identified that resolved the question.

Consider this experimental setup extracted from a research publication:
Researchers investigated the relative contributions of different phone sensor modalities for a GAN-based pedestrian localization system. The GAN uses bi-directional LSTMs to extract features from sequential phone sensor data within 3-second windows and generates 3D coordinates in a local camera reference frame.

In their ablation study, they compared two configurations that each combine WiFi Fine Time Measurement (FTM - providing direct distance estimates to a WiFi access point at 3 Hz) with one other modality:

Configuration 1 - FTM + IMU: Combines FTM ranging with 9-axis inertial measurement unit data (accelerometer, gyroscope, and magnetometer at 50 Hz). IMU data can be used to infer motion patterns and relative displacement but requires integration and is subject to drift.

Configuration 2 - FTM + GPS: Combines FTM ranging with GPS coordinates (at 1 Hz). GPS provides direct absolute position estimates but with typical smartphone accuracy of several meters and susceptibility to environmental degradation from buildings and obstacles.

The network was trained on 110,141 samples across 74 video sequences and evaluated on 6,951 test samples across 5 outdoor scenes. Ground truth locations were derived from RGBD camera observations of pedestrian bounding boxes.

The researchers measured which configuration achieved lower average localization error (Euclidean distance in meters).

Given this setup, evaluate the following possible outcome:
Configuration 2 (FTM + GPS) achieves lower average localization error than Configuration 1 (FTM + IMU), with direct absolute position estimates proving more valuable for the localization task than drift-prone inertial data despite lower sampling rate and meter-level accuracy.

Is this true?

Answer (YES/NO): NO